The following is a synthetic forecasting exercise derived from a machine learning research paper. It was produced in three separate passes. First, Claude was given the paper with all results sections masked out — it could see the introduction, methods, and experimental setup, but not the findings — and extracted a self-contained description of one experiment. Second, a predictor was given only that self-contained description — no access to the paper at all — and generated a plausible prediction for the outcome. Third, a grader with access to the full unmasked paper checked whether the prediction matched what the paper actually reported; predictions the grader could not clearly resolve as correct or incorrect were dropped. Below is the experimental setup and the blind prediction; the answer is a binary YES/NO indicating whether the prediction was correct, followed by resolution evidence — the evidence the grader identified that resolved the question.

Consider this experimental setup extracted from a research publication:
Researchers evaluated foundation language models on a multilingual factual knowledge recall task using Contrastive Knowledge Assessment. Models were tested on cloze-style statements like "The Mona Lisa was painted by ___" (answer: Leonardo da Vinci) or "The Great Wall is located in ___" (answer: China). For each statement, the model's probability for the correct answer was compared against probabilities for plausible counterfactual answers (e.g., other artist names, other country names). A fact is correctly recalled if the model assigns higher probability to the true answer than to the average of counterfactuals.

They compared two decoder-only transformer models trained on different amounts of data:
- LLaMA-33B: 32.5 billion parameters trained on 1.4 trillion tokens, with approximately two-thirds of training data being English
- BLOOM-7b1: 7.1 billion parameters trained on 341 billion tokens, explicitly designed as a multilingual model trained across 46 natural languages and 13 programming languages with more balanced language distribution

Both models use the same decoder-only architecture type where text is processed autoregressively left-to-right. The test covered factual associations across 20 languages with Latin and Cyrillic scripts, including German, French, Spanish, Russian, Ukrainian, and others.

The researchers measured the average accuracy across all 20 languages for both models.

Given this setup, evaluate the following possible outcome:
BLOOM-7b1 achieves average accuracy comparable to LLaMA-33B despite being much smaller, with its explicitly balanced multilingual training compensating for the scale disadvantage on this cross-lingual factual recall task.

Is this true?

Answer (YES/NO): NO